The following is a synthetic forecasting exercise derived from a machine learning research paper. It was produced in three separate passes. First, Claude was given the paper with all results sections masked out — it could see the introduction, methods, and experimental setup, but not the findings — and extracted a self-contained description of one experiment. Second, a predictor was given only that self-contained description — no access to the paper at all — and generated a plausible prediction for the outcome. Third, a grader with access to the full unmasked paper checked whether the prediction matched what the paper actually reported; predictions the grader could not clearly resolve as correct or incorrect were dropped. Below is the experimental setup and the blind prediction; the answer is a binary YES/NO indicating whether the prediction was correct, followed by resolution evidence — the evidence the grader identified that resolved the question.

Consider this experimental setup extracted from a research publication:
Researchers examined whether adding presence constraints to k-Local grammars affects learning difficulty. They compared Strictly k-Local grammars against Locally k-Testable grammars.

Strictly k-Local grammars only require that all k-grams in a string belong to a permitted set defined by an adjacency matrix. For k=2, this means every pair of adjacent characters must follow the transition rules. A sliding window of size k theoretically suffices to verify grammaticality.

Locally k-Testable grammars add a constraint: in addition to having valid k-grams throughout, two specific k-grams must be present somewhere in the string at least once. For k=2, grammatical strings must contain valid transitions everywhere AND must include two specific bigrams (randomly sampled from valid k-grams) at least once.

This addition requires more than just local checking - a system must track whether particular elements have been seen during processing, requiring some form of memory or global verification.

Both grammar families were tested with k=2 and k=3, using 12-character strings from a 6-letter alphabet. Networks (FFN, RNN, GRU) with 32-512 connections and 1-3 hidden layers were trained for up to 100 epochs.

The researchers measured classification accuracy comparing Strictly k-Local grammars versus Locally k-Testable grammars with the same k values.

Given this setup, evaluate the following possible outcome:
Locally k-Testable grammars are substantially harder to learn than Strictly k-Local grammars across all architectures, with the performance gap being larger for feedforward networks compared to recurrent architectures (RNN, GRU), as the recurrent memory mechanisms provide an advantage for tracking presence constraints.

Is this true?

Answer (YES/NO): NO